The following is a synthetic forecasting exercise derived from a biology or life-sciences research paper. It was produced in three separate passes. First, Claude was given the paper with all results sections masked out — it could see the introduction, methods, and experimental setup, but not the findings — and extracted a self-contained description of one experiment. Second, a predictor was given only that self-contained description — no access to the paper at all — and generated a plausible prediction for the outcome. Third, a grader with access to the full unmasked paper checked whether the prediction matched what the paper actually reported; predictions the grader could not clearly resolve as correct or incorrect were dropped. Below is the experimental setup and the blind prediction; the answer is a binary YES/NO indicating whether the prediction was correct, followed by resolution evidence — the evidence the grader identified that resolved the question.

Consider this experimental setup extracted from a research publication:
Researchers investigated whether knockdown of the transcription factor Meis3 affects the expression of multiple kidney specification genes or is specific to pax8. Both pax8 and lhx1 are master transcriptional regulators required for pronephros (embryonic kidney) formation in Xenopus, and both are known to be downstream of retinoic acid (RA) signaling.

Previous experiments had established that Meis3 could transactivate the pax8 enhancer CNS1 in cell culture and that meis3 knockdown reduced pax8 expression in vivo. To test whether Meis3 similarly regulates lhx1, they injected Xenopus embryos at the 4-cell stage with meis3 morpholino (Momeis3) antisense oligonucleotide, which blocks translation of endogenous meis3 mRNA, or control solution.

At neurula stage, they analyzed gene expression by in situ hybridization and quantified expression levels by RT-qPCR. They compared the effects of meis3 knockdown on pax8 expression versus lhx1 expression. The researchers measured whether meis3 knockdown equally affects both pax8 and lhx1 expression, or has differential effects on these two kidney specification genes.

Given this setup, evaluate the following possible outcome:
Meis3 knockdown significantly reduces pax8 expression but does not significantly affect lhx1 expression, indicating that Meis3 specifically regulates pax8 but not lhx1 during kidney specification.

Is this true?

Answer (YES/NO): NO